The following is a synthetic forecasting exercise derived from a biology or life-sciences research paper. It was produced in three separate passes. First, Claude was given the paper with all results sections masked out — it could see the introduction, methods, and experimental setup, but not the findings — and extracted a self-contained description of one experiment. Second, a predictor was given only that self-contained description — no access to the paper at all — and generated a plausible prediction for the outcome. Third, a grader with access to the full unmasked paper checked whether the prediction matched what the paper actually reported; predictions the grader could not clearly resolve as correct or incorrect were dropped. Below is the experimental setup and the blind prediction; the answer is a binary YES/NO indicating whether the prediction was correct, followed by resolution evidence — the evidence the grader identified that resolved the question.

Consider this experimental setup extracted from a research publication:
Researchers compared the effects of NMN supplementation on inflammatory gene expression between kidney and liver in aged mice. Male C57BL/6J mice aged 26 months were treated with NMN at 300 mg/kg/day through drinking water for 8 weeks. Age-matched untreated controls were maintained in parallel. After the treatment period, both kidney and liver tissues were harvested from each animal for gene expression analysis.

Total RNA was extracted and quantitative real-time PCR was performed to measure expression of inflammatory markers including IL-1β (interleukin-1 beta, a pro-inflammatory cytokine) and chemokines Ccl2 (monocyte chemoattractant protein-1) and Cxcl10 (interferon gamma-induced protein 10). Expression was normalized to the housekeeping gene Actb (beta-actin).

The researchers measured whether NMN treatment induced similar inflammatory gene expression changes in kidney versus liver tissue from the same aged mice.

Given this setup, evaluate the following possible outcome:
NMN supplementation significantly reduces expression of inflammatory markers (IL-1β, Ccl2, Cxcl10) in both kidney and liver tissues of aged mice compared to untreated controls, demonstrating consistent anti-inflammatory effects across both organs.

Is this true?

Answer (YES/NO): NO